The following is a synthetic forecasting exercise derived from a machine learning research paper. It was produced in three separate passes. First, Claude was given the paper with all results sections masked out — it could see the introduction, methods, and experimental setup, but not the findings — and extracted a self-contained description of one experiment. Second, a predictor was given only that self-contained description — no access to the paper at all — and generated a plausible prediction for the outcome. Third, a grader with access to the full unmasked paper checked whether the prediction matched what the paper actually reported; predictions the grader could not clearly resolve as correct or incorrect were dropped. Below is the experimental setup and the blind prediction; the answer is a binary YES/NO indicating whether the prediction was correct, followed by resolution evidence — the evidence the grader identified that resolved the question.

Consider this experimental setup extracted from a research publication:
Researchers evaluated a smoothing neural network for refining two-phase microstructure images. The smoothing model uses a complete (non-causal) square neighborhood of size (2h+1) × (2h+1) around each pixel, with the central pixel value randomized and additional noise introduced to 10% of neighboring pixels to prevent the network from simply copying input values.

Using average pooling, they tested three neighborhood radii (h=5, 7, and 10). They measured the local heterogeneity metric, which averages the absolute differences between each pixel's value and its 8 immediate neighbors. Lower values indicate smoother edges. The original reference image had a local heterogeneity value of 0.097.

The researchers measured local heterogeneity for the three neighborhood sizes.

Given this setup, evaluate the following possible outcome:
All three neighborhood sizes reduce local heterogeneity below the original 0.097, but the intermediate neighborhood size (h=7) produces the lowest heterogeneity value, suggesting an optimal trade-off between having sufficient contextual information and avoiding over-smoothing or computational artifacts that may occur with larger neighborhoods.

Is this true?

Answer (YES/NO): NO